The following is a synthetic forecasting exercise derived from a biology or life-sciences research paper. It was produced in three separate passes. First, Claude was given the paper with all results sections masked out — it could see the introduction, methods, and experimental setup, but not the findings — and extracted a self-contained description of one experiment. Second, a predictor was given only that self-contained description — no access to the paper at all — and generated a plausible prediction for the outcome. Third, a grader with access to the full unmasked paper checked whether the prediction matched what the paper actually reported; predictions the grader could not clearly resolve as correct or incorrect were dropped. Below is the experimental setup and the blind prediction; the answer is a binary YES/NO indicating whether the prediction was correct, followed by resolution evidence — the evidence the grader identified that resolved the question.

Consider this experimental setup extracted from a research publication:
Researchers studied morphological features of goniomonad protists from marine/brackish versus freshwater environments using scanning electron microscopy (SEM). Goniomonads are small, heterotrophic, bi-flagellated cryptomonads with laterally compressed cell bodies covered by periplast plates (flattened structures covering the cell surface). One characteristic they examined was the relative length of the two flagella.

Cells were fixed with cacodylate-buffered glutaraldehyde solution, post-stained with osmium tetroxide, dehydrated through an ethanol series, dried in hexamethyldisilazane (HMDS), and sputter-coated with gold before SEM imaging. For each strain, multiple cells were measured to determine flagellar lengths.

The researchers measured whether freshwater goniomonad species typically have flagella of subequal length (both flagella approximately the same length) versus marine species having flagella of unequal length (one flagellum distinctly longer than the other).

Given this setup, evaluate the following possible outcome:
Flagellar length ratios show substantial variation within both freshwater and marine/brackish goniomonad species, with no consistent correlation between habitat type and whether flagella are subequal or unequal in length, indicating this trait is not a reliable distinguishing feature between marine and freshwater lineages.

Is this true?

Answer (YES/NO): NO